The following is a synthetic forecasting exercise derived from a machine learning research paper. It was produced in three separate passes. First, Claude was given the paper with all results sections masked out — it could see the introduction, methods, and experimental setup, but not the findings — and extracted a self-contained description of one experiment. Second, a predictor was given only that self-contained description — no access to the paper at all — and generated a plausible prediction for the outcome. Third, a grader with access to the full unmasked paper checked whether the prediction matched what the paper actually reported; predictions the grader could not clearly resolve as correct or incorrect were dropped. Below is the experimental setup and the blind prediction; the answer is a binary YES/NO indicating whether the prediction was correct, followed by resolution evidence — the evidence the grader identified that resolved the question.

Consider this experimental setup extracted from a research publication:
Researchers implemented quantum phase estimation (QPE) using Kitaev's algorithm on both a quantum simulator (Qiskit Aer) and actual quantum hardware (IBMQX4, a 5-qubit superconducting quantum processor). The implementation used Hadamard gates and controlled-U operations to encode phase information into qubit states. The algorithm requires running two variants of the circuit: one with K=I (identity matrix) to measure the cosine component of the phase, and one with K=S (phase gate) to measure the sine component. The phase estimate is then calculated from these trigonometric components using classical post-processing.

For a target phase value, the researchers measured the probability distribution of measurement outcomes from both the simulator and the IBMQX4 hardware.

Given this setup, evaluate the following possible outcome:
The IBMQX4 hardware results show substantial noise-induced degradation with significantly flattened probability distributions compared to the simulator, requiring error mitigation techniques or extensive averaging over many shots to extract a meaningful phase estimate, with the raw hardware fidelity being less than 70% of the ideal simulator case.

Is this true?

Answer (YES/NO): NO